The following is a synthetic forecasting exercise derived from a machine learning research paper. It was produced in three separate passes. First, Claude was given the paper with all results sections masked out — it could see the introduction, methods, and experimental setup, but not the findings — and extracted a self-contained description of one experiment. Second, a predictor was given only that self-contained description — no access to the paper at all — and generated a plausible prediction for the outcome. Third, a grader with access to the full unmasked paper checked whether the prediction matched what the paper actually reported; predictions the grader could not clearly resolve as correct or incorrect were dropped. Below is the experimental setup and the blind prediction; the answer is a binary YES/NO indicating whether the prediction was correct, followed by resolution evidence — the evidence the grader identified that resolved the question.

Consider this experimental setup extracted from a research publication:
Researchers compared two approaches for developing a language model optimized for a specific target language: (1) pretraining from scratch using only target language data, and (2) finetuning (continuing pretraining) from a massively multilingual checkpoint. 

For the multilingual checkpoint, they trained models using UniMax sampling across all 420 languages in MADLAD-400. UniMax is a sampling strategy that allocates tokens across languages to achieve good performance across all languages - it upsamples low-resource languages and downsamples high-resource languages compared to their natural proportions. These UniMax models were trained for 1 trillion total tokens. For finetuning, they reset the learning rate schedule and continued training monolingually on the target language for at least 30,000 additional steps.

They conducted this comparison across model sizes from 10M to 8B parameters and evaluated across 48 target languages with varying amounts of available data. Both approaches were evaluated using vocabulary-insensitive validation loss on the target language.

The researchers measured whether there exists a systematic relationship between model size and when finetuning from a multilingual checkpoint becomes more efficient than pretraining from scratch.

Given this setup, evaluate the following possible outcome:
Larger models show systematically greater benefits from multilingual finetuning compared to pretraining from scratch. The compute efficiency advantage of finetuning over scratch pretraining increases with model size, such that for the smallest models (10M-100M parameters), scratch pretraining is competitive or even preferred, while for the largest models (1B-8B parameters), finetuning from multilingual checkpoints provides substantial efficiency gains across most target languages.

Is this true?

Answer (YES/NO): NO